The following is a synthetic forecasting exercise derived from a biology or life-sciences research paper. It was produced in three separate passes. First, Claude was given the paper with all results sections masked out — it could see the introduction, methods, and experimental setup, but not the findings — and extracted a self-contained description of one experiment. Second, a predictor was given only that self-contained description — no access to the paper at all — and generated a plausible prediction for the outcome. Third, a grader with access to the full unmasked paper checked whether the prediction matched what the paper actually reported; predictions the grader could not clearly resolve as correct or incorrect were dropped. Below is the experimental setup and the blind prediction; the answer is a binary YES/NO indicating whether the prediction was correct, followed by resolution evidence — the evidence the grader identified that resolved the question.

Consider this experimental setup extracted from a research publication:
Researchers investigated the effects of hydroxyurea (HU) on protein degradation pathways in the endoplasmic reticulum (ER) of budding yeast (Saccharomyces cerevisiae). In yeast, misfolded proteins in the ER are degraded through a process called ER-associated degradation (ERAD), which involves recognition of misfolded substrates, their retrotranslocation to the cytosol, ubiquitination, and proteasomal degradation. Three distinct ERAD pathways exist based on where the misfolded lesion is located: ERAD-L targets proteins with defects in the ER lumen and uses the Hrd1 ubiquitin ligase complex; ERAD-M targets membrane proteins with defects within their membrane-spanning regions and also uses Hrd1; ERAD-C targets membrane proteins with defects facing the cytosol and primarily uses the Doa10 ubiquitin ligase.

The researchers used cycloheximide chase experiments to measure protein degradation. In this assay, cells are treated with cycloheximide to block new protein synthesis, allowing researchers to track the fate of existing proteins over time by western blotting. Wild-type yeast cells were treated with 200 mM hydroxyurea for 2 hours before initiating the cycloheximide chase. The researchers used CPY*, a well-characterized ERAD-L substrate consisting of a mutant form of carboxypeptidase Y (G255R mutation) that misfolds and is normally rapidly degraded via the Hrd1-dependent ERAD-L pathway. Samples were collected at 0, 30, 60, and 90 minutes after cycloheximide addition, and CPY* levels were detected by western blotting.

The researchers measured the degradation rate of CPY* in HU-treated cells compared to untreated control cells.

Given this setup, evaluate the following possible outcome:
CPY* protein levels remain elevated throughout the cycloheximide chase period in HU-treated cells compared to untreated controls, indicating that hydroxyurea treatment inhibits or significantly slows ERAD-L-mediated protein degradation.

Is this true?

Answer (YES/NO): YES